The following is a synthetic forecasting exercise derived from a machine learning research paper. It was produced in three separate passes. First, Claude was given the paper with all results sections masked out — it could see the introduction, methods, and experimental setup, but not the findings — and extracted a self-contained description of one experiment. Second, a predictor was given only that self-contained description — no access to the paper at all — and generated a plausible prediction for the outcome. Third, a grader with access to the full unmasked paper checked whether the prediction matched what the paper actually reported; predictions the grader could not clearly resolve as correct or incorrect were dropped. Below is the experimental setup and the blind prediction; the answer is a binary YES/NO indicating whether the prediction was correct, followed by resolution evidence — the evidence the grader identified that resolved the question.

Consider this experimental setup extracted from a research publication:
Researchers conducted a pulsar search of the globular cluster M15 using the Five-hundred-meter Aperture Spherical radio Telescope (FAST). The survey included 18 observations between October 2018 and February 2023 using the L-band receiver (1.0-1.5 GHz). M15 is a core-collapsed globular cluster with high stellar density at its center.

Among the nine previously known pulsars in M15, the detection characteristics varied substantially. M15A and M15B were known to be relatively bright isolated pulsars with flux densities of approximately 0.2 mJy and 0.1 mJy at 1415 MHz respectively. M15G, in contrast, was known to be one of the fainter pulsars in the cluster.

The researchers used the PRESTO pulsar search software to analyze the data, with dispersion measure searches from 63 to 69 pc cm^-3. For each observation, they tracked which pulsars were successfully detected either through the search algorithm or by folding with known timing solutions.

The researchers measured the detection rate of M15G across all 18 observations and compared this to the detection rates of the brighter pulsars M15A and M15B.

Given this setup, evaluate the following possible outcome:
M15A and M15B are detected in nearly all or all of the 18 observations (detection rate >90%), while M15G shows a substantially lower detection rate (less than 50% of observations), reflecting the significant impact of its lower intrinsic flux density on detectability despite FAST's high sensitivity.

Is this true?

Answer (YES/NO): YES